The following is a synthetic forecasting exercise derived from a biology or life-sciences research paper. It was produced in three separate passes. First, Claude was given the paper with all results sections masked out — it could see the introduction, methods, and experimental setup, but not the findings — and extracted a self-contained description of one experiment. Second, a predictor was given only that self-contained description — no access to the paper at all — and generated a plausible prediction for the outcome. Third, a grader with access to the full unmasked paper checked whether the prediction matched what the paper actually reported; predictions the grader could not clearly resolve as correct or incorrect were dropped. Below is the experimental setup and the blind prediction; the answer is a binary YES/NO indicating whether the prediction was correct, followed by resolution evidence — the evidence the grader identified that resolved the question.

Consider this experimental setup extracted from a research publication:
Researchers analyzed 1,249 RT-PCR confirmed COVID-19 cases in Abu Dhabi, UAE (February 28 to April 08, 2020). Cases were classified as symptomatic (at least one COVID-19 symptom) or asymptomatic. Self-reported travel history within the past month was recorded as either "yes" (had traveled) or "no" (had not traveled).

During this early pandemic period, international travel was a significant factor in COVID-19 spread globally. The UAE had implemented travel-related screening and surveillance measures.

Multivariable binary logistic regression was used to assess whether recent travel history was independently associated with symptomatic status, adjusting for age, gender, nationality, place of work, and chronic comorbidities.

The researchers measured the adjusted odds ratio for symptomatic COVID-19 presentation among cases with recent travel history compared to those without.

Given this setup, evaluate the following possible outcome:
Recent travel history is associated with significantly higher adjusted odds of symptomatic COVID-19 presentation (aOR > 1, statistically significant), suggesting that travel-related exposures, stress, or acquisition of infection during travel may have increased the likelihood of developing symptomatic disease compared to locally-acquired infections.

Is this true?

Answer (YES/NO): NO